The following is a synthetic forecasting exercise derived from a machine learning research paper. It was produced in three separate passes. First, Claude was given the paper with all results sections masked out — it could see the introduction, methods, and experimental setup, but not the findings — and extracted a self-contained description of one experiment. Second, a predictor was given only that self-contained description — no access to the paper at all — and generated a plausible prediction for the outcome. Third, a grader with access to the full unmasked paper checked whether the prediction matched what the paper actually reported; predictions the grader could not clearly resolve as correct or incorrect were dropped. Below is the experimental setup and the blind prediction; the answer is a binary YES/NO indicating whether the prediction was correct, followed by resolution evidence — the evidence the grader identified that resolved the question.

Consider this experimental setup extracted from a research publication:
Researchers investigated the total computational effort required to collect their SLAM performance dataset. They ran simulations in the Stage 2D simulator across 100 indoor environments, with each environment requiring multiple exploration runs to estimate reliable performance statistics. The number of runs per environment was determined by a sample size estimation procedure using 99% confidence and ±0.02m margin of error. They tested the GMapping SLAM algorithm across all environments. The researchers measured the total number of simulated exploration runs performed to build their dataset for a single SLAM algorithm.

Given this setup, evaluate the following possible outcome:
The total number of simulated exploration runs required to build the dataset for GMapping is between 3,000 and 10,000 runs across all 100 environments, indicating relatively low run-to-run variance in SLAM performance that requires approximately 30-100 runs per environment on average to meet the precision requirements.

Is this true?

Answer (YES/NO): YES